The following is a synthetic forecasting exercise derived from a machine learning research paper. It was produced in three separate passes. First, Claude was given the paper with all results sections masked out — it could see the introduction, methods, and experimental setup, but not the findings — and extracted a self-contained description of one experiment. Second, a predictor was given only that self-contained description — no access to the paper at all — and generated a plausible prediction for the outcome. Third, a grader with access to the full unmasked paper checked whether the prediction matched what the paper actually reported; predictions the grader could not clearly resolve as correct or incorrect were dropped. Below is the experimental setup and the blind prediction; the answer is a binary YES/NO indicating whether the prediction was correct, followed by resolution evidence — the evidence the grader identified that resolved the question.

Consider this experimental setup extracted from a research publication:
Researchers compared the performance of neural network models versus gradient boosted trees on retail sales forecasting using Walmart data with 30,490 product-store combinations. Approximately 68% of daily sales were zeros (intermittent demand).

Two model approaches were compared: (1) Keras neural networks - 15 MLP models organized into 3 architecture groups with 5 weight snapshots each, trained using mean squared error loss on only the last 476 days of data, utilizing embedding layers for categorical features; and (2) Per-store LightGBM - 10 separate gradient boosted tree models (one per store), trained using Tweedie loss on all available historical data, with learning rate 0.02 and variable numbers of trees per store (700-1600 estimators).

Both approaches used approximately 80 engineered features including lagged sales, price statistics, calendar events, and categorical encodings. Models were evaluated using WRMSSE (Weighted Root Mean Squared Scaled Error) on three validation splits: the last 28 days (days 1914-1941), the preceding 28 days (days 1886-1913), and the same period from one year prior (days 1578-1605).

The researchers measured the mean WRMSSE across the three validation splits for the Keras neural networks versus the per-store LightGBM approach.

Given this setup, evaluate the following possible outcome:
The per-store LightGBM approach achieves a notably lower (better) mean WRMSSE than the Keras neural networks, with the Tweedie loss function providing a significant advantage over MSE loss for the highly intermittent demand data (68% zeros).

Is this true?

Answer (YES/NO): YES